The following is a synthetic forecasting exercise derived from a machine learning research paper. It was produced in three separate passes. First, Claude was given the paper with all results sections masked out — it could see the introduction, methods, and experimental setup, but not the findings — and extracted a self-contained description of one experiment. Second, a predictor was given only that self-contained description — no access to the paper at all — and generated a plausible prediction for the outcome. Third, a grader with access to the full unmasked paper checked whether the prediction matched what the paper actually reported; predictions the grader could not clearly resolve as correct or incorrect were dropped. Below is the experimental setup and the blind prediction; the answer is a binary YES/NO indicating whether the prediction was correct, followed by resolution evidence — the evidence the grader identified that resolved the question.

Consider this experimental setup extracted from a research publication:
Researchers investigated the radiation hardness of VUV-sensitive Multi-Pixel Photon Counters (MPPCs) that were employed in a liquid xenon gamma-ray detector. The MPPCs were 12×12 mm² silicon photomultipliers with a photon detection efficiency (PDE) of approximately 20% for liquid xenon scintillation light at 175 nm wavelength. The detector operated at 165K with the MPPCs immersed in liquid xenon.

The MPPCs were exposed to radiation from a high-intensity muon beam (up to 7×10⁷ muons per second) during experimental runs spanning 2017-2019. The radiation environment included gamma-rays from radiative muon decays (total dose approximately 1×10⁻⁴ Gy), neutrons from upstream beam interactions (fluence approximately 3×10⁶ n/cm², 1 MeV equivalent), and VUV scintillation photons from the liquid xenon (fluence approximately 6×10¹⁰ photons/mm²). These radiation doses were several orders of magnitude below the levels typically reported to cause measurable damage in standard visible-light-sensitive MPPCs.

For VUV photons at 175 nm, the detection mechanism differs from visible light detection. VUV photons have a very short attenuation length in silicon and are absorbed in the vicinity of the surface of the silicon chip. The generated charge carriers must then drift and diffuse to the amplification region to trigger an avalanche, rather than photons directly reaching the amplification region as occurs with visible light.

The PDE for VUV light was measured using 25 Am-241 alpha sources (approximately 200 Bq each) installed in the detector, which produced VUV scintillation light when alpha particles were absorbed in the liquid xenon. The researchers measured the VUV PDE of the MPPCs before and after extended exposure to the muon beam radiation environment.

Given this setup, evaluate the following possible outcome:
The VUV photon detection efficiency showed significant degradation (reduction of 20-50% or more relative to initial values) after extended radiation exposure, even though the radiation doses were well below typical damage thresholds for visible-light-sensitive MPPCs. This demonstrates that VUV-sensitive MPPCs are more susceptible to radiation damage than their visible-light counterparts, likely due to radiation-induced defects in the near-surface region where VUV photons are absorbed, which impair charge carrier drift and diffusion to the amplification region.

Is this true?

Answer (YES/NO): YES